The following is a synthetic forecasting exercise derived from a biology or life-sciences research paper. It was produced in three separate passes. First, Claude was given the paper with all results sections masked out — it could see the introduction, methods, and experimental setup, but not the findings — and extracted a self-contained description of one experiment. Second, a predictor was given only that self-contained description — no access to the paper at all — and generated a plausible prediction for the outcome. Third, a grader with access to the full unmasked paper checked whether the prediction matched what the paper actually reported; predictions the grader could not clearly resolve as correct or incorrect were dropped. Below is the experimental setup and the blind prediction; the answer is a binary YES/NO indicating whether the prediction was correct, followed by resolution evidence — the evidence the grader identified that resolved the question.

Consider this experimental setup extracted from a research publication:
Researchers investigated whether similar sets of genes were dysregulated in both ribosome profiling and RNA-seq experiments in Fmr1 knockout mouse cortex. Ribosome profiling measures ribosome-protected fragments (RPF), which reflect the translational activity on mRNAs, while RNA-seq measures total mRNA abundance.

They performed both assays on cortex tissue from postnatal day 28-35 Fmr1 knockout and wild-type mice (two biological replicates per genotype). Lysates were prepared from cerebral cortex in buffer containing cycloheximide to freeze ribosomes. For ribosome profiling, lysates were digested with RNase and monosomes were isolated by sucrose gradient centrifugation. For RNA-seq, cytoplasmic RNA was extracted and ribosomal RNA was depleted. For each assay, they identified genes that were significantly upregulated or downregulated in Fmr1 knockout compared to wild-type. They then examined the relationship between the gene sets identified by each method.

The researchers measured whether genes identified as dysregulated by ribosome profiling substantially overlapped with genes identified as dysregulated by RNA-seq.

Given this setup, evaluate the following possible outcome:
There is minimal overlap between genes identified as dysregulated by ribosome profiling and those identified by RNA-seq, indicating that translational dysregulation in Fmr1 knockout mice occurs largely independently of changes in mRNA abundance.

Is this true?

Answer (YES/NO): NO